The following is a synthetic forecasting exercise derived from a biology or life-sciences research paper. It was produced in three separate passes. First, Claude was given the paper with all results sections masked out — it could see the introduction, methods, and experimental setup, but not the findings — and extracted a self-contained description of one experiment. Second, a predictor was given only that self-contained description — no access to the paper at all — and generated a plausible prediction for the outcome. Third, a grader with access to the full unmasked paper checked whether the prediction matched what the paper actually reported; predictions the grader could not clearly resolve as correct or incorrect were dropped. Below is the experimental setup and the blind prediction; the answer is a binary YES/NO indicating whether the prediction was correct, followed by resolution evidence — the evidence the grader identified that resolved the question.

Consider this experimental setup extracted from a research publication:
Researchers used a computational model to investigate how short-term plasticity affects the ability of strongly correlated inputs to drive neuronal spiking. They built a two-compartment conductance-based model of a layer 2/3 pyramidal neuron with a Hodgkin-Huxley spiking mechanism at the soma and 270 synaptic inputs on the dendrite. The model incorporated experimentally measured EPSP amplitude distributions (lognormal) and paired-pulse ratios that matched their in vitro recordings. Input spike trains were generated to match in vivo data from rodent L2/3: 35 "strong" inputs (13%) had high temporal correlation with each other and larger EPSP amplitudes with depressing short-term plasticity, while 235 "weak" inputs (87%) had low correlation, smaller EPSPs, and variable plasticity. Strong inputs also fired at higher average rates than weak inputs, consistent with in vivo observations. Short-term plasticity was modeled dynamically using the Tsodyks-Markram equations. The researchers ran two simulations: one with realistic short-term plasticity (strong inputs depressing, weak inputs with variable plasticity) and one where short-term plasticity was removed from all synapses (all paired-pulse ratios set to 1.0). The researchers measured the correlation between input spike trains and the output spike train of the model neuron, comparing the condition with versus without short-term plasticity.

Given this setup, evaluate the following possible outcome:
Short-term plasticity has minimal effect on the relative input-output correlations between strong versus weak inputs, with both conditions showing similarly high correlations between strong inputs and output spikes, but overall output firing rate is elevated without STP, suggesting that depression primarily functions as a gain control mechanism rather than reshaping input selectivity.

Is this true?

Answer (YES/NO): NO